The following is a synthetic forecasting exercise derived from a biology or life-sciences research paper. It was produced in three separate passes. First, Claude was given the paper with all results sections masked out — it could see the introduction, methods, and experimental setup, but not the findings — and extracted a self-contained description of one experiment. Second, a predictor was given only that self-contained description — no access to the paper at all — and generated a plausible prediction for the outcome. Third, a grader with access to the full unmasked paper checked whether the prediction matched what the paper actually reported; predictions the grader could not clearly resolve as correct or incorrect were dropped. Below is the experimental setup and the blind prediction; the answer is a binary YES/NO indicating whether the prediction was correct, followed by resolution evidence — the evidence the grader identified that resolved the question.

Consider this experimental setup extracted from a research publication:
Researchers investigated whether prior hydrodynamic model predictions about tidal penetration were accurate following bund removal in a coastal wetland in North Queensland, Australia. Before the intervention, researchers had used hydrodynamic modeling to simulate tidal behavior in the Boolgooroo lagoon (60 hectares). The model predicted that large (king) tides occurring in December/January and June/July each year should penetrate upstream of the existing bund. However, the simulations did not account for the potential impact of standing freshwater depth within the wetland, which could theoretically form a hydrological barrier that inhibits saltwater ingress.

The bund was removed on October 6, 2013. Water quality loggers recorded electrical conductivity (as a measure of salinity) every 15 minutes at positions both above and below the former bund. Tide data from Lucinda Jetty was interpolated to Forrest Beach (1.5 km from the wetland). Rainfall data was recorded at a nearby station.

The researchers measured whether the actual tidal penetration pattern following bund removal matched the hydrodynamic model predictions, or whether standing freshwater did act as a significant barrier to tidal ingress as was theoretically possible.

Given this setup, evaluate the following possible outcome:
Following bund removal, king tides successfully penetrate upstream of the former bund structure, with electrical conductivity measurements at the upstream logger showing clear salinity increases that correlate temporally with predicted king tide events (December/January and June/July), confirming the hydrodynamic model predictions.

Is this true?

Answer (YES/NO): NO